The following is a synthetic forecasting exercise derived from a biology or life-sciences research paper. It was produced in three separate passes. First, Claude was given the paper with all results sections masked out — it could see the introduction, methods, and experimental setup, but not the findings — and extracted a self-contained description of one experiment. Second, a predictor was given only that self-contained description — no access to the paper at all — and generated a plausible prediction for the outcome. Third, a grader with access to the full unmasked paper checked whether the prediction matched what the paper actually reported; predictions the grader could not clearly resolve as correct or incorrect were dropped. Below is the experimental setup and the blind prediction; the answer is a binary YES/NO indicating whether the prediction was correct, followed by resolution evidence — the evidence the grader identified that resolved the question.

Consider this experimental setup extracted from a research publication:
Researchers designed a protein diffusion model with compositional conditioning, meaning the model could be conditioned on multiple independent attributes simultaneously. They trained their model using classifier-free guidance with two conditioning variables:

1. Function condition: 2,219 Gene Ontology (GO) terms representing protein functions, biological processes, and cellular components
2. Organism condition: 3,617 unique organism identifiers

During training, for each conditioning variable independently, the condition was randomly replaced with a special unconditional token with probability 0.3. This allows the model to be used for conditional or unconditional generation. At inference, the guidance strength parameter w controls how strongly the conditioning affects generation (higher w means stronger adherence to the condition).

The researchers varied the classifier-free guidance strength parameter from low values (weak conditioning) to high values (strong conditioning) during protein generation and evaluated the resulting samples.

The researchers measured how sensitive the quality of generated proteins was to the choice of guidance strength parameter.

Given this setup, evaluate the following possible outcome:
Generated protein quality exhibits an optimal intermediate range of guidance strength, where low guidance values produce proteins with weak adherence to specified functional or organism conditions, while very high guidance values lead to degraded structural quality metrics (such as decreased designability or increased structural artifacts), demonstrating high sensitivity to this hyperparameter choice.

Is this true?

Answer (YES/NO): NO